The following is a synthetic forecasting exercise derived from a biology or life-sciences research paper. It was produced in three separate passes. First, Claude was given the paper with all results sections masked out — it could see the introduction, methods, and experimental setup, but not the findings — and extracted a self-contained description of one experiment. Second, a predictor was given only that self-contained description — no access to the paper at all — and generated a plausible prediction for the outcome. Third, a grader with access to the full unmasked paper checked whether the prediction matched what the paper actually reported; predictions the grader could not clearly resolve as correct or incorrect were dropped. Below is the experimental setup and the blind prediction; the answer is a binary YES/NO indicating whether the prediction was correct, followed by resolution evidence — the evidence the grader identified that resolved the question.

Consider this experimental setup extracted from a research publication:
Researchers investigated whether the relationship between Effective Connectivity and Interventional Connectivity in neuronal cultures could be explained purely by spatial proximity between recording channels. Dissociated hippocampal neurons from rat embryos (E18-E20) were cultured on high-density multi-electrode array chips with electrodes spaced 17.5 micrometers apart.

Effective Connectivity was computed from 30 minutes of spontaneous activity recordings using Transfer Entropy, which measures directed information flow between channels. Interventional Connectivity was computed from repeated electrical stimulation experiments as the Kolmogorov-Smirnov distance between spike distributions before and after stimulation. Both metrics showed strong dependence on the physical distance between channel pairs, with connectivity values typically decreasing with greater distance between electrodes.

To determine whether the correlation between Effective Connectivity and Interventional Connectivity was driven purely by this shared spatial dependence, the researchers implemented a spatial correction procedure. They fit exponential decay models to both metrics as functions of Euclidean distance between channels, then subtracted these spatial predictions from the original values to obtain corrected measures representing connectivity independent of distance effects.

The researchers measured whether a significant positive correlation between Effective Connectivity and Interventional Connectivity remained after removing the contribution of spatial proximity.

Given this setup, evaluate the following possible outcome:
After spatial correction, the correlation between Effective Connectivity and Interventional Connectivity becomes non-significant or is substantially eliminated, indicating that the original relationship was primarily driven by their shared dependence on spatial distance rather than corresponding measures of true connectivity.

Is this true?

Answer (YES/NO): NO